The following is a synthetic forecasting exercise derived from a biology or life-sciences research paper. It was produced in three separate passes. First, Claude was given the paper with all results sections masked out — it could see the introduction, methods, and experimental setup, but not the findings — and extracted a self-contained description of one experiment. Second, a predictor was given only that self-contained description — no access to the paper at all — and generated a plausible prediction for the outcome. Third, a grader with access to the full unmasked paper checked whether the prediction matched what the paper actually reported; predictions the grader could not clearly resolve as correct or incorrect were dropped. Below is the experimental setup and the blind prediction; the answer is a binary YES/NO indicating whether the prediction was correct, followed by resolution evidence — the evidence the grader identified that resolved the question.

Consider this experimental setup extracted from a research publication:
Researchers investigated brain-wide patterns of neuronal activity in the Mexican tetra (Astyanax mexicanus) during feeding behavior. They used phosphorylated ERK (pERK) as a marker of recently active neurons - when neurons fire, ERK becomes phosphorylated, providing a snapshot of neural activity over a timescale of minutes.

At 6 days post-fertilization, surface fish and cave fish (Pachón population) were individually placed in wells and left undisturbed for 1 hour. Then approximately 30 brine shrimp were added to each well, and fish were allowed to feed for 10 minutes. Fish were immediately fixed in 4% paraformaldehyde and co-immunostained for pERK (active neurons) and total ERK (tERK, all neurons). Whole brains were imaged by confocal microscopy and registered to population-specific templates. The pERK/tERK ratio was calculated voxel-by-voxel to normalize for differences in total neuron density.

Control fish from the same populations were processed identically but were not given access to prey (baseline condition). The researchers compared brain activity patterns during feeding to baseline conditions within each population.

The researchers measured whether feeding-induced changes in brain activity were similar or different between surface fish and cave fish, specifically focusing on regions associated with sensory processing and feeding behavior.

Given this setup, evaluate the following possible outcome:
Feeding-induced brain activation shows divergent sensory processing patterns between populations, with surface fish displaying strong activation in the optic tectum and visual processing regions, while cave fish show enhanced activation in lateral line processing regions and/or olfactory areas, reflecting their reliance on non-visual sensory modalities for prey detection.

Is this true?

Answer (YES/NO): YES